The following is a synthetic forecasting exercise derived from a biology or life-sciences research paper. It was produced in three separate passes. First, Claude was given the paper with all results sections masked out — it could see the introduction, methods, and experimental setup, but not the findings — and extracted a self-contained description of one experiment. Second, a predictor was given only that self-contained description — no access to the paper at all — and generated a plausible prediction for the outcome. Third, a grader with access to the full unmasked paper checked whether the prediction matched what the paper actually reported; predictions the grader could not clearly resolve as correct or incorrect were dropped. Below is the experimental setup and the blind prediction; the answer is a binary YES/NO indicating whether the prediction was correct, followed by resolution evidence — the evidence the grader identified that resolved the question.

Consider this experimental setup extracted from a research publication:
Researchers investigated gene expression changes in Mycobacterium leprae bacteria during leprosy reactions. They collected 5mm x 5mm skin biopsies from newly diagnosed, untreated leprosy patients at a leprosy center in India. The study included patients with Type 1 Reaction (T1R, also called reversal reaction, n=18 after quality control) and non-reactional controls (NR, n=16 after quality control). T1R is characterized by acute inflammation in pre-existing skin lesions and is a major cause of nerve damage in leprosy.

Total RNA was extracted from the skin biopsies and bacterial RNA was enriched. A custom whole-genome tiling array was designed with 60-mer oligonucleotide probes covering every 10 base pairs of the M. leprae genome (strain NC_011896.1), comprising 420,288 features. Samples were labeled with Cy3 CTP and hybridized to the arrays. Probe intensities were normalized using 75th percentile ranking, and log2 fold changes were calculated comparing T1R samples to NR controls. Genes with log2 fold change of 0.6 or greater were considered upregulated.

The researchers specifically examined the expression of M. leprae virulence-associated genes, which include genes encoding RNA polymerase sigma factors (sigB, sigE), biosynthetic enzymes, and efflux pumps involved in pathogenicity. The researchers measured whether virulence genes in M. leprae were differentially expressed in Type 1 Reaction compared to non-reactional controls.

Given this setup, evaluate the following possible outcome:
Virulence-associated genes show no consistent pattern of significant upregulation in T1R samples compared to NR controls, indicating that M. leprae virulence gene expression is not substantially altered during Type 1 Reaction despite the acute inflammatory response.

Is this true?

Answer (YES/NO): NO